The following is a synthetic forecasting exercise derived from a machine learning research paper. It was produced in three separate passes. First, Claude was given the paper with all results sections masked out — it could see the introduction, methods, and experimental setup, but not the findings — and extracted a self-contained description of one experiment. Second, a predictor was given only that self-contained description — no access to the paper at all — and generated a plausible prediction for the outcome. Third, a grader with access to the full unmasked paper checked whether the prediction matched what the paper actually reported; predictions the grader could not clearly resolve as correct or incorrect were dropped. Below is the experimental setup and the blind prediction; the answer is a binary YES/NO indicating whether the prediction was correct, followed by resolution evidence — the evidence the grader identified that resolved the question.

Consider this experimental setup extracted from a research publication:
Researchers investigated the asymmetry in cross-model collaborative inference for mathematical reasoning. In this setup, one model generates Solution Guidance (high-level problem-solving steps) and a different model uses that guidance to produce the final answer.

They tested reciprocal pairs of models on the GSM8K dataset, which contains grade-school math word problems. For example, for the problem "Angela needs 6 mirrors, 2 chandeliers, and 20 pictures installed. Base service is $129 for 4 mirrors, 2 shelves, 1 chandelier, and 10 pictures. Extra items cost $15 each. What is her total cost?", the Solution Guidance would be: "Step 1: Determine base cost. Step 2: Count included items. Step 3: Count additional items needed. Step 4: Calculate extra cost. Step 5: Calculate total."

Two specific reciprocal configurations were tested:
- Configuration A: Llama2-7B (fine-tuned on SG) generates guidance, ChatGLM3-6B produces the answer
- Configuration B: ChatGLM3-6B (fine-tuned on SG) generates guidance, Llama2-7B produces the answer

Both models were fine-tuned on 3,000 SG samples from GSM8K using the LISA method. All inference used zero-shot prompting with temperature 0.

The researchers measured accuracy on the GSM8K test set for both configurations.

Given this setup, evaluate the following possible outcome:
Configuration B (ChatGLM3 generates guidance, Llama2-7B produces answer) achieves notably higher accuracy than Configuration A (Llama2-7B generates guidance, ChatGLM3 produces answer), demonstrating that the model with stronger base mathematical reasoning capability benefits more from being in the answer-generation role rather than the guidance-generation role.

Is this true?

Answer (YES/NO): NO